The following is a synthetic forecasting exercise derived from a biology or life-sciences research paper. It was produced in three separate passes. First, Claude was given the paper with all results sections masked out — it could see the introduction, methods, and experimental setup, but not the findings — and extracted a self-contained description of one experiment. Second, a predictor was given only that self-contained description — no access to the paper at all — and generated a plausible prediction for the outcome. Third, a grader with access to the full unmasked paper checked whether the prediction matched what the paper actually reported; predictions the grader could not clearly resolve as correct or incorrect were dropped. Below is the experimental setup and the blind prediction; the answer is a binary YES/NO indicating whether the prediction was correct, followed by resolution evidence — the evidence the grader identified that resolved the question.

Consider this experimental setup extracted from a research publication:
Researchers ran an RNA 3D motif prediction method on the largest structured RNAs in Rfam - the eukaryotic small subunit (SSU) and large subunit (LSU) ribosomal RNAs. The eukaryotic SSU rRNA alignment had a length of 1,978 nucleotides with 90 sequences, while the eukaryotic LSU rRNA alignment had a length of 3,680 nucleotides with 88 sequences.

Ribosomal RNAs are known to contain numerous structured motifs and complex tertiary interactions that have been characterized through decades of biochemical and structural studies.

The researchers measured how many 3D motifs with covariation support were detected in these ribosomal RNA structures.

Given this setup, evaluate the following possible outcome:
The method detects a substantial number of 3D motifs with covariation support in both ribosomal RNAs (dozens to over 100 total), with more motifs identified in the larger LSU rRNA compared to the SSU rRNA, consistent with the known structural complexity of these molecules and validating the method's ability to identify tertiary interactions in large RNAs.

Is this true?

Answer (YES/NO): YES